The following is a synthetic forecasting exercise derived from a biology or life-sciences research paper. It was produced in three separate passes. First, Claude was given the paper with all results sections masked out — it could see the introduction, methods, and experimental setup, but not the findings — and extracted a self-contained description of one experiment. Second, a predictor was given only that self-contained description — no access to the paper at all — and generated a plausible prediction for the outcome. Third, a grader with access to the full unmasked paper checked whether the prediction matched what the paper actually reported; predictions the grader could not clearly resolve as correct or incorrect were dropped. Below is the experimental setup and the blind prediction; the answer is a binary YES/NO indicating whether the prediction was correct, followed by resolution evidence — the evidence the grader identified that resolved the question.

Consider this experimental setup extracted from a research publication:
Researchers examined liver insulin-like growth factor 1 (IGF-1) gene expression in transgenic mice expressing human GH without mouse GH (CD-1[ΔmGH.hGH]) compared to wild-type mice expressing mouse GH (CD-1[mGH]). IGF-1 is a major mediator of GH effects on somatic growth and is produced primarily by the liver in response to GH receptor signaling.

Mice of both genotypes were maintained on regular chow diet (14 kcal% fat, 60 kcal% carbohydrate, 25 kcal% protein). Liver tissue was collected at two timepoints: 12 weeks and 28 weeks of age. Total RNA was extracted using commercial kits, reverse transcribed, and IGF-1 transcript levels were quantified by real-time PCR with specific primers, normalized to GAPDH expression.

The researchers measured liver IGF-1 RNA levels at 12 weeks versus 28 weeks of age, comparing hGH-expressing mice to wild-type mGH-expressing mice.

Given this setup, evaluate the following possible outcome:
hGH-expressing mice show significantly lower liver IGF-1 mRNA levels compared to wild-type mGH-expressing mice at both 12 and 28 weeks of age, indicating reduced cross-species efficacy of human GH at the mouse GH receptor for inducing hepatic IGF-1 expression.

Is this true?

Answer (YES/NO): YES